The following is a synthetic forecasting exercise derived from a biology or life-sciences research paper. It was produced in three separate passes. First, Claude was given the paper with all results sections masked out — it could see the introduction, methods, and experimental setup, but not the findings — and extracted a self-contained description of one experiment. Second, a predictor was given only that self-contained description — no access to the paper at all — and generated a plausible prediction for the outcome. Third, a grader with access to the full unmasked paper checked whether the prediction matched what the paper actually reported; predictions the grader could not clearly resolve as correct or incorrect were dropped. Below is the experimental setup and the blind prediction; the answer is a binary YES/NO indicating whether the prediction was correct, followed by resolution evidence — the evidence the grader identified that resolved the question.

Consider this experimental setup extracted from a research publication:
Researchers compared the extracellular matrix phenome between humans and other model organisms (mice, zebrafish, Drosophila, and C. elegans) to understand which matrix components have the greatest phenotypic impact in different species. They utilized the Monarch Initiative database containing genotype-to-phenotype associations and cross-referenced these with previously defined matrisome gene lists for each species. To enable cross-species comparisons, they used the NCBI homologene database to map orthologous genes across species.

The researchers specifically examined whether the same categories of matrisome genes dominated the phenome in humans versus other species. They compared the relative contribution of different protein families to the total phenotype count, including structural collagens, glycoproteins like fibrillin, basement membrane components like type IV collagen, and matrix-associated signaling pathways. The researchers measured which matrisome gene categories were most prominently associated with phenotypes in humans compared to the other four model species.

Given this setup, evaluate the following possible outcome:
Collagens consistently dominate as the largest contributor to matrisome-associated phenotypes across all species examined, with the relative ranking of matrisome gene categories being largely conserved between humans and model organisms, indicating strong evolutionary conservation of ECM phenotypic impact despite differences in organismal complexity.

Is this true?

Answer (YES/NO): NO